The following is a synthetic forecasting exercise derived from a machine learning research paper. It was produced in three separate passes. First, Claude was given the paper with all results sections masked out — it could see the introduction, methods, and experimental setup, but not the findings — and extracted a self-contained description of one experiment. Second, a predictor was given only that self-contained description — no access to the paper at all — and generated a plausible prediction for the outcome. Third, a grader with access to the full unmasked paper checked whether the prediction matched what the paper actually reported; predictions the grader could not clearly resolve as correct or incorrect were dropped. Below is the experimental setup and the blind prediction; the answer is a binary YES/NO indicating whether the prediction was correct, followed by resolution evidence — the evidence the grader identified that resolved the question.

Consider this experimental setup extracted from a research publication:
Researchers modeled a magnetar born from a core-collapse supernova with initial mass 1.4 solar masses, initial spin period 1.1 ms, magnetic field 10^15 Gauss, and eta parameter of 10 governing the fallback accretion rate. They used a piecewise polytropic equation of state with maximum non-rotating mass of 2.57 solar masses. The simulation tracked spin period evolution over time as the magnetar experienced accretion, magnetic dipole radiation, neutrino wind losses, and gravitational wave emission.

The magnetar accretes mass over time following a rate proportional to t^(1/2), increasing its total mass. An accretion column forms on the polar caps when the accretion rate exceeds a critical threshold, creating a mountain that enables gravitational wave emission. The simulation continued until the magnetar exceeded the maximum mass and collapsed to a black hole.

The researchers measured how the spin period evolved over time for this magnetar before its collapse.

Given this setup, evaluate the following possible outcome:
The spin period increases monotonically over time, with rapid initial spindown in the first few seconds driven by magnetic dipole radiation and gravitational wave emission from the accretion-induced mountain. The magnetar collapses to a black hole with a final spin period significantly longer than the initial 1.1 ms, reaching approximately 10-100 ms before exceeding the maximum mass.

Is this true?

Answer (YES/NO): NO